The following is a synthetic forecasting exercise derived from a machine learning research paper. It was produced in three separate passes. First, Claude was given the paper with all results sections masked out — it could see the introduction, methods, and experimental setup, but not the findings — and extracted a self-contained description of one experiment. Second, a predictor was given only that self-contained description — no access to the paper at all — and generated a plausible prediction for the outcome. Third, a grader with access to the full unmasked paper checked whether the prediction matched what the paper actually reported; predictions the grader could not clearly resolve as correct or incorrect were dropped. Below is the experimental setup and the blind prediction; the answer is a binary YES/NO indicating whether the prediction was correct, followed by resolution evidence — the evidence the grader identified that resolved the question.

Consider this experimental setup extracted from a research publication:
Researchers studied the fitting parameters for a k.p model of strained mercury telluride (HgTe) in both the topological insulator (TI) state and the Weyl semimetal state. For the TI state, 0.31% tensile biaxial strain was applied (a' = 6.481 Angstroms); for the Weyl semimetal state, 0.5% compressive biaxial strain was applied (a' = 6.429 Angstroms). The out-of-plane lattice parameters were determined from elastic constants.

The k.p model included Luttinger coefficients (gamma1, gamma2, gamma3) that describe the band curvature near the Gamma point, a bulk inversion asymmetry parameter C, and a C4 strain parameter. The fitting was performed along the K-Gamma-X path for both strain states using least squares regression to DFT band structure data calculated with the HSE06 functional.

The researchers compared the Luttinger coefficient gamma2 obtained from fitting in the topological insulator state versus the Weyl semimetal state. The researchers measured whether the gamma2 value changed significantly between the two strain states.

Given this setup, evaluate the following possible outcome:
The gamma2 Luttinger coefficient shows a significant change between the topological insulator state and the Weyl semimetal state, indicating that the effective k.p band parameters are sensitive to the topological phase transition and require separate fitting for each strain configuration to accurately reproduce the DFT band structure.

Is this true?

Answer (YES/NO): YES